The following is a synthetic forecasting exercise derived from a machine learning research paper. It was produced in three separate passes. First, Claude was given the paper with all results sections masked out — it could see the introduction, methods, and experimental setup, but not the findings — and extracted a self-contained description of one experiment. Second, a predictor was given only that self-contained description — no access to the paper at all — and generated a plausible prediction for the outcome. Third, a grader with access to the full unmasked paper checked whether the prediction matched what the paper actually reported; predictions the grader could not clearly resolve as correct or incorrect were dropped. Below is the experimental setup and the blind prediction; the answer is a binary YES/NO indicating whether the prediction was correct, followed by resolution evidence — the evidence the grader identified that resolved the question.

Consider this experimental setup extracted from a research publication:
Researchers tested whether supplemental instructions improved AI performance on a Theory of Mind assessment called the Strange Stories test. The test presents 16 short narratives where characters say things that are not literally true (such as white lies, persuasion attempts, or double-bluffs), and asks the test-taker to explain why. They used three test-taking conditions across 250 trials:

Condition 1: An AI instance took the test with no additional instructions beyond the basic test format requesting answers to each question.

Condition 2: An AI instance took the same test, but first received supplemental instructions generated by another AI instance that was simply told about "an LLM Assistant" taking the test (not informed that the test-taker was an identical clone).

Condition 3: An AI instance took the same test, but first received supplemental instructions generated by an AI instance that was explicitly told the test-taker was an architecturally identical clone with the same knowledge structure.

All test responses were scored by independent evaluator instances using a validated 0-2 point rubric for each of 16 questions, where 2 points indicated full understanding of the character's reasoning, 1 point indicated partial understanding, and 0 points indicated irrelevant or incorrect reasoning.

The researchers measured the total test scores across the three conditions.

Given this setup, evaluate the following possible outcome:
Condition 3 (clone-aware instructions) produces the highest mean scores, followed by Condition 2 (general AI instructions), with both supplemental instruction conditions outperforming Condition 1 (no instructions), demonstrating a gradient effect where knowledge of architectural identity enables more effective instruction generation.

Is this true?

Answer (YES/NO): NO